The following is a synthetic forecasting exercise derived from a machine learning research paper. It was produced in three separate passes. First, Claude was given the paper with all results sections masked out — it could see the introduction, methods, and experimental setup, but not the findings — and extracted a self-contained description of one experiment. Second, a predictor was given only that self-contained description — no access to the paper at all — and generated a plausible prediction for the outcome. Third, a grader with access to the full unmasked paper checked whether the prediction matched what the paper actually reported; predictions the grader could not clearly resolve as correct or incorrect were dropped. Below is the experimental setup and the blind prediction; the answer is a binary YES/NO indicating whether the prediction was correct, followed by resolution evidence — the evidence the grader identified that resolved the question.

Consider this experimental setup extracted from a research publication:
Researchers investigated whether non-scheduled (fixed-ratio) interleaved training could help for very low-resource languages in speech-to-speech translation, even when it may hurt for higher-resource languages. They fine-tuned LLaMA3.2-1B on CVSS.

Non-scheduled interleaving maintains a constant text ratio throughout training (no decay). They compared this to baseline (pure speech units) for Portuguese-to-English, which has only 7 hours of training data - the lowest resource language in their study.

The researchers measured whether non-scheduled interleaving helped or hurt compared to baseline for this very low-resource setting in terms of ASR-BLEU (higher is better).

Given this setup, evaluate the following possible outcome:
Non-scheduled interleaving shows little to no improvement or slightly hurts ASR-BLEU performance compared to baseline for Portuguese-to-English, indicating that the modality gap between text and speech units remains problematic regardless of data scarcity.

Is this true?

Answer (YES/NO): NO